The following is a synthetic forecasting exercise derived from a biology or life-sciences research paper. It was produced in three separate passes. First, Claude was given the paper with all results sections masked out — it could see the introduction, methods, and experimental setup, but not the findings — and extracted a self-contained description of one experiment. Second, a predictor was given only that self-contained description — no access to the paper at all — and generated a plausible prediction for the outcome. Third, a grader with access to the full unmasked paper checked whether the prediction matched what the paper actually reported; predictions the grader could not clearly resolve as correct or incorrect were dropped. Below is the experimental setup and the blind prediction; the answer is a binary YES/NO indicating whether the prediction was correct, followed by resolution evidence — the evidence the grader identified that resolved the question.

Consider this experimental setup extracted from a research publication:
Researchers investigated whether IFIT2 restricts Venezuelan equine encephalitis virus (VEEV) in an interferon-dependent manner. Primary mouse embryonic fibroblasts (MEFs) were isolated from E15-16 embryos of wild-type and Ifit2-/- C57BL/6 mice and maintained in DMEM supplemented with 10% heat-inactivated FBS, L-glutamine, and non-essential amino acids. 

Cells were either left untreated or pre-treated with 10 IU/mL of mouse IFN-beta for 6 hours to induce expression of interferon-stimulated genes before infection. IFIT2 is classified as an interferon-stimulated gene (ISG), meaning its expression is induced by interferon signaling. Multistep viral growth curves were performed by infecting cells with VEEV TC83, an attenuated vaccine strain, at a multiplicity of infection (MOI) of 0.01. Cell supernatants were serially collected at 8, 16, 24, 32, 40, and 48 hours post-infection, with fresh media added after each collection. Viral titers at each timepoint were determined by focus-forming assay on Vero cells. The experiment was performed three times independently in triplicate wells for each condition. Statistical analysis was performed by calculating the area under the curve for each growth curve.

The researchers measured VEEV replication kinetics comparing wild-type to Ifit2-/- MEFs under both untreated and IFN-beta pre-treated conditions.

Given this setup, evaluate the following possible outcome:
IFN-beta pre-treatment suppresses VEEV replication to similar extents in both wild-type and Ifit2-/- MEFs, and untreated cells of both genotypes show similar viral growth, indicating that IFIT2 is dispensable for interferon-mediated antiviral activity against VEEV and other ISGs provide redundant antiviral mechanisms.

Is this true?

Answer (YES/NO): NO